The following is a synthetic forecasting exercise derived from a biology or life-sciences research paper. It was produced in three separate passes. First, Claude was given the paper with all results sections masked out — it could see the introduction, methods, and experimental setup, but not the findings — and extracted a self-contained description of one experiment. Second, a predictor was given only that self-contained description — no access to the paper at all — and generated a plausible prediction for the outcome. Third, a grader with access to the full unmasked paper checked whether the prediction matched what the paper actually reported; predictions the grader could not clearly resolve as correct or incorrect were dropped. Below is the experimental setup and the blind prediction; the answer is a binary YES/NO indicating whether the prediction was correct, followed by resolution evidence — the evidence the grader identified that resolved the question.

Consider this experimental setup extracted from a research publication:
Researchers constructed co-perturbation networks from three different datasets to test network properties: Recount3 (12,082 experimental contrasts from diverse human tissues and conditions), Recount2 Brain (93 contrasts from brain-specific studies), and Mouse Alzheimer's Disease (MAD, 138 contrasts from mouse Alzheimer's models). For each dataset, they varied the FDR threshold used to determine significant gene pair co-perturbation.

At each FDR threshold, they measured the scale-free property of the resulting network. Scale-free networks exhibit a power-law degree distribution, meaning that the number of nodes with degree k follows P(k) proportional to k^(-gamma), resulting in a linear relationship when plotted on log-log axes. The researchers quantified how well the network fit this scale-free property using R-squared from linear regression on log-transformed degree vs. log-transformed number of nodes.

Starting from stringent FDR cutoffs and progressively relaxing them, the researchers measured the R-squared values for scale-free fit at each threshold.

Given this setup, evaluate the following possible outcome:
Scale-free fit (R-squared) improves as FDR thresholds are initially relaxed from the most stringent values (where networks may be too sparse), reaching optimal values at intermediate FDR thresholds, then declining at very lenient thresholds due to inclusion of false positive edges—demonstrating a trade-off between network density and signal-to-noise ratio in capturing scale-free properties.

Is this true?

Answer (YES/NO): NO